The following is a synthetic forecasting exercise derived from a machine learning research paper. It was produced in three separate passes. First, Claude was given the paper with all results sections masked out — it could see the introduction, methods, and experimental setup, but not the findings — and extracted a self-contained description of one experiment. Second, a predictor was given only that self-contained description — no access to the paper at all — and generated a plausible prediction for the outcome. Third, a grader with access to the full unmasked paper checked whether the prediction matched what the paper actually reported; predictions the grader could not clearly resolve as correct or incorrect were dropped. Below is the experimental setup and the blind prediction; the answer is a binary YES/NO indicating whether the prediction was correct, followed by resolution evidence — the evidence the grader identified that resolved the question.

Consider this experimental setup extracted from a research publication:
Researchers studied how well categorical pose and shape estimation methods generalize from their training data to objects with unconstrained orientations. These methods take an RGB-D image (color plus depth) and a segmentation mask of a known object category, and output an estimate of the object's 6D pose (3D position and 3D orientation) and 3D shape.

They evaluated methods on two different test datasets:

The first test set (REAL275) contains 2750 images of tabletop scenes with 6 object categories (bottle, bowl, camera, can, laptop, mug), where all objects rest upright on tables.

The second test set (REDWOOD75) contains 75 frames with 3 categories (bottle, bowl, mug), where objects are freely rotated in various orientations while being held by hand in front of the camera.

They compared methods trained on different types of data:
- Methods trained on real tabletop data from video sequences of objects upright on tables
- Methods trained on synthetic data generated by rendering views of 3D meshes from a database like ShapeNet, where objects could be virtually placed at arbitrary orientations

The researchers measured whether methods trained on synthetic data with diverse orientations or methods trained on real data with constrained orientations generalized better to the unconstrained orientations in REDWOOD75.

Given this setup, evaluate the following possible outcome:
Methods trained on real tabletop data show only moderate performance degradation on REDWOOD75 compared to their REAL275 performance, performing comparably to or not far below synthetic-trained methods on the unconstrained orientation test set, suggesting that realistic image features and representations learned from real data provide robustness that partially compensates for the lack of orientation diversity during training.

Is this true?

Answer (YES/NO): NO